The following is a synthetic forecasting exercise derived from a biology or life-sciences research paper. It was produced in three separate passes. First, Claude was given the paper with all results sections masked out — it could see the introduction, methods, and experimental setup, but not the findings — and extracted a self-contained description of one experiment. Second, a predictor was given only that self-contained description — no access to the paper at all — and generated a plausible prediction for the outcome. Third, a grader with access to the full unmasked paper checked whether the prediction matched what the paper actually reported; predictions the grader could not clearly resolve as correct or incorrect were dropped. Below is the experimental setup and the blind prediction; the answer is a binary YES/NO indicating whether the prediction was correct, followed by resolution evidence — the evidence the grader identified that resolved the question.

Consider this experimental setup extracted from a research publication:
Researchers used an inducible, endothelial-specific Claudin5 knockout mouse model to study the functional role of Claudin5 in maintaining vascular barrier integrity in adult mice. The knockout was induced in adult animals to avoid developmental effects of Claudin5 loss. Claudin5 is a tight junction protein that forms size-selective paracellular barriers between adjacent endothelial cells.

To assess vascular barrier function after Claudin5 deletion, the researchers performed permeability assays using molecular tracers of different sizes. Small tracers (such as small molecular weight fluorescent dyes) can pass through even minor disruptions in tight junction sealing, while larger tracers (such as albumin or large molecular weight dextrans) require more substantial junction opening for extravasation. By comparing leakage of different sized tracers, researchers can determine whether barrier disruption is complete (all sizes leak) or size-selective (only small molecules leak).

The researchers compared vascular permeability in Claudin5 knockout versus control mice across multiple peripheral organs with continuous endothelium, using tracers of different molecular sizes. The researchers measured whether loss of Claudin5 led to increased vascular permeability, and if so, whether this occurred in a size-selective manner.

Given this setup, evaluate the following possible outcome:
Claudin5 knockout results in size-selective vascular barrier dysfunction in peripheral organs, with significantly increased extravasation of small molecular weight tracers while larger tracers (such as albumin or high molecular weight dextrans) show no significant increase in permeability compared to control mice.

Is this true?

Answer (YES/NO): NO